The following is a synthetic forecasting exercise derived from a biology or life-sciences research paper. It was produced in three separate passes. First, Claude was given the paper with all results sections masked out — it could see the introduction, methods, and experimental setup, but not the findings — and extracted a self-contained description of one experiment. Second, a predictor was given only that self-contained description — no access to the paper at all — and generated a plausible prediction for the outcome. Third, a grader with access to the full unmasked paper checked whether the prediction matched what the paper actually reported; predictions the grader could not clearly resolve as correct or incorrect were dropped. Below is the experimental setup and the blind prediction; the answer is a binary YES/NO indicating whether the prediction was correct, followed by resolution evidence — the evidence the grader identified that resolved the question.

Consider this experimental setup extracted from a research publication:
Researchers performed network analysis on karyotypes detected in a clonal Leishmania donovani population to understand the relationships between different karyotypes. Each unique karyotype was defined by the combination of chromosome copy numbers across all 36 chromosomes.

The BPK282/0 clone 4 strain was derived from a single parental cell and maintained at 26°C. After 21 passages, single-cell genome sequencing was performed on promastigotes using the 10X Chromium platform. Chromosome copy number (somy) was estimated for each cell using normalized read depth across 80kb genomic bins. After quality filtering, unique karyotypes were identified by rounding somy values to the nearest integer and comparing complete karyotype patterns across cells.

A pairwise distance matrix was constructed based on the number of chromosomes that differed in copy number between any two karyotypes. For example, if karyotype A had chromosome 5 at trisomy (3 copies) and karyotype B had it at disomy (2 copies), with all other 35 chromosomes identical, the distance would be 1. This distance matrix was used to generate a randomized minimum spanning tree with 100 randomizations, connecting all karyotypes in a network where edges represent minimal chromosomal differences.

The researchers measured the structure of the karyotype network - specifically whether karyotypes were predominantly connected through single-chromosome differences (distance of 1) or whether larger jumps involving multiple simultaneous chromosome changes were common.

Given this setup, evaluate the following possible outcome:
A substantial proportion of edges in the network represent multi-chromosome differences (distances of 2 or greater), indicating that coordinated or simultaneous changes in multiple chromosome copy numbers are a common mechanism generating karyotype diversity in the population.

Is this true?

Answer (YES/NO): NO